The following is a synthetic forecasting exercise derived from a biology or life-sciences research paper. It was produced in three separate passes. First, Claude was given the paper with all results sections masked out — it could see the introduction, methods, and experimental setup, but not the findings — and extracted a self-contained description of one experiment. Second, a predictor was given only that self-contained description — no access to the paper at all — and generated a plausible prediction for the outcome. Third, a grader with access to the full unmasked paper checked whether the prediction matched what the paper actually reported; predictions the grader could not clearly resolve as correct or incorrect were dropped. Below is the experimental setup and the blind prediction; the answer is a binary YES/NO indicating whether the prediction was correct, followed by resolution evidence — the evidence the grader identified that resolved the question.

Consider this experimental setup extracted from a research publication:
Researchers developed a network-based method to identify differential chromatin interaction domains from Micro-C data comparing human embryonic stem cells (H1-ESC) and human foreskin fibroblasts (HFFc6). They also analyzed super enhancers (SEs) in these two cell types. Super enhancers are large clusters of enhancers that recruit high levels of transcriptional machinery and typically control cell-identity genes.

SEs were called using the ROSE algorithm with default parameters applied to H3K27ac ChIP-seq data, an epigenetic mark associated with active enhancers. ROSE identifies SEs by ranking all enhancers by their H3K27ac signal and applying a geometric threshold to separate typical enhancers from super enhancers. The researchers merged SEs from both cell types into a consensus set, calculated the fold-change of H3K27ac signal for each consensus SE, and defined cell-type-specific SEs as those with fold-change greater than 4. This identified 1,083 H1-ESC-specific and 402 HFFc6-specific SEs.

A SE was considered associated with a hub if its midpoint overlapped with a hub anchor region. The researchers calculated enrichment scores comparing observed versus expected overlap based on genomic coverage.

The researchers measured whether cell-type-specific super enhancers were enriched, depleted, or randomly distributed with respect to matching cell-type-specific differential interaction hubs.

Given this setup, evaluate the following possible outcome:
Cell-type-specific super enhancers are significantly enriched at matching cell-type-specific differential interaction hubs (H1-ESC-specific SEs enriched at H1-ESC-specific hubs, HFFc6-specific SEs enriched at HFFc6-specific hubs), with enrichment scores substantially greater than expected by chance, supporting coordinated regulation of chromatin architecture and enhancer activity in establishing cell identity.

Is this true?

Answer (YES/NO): YES